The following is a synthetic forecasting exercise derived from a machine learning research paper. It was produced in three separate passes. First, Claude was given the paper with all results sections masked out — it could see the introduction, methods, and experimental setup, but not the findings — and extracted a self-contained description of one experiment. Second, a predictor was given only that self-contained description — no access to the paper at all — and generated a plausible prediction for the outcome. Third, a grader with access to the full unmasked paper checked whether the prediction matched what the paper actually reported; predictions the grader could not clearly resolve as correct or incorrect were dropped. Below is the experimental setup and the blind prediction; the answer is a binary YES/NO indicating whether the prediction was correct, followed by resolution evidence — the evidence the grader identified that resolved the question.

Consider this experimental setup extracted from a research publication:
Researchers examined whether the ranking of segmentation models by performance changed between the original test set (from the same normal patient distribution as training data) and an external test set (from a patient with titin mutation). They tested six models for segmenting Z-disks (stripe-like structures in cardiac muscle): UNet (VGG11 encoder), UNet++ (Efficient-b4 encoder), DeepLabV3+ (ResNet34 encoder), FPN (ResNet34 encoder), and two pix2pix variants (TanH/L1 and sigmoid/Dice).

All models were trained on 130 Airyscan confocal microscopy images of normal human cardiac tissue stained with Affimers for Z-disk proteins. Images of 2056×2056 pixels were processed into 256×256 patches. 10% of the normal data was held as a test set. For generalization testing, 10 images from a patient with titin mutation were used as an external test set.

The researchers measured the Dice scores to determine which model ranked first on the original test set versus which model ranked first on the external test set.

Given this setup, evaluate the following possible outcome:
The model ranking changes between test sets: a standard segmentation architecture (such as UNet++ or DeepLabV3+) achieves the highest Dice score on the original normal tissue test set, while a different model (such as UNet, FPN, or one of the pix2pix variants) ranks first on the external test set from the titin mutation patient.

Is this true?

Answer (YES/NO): YES